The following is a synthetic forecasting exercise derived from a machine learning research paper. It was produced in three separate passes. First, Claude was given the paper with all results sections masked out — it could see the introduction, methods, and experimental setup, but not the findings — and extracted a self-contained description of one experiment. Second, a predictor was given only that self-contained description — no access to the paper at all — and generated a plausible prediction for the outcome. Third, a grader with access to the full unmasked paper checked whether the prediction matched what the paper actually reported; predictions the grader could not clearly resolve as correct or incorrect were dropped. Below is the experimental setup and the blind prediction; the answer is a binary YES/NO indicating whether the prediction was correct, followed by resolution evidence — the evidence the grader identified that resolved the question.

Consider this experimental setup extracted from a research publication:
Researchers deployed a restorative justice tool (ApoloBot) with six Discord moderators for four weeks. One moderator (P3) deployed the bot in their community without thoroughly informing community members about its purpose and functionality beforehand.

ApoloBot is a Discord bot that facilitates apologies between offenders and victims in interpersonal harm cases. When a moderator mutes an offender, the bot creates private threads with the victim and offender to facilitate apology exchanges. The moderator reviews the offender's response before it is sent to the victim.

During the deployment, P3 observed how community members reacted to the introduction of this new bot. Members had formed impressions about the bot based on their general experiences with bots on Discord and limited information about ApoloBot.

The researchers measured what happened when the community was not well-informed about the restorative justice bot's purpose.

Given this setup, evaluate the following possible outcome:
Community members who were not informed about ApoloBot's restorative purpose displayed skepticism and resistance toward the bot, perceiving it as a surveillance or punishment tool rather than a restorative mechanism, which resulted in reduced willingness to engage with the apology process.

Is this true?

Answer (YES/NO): NO